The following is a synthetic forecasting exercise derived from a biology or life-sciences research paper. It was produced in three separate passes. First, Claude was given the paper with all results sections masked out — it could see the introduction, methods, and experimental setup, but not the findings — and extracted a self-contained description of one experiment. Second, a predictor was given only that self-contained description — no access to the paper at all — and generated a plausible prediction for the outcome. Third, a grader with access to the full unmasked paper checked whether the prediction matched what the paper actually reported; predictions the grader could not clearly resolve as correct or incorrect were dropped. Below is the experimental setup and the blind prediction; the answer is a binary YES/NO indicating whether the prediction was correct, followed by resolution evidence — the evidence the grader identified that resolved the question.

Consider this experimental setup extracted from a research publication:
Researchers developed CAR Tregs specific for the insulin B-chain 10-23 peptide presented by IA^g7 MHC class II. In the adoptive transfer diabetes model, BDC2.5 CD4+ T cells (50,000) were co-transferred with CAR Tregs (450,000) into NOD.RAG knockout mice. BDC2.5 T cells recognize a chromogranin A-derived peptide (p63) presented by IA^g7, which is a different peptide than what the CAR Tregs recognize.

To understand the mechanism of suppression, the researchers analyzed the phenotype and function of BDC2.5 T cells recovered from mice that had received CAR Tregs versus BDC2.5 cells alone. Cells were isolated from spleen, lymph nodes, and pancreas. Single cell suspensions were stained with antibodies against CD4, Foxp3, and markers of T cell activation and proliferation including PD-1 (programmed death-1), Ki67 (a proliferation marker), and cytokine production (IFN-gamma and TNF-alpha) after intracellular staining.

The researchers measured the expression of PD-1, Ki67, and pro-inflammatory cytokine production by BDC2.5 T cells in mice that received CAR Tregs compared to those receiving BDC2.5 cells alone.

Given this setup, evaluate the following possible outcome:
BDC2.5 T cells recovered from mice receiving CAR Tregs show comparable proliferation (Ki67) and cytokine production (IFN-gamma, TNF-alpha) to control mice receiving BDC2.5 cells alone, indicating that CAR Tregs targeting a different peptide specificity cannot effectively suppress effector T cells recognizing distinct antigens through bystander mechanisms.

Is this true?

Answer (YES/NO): NO